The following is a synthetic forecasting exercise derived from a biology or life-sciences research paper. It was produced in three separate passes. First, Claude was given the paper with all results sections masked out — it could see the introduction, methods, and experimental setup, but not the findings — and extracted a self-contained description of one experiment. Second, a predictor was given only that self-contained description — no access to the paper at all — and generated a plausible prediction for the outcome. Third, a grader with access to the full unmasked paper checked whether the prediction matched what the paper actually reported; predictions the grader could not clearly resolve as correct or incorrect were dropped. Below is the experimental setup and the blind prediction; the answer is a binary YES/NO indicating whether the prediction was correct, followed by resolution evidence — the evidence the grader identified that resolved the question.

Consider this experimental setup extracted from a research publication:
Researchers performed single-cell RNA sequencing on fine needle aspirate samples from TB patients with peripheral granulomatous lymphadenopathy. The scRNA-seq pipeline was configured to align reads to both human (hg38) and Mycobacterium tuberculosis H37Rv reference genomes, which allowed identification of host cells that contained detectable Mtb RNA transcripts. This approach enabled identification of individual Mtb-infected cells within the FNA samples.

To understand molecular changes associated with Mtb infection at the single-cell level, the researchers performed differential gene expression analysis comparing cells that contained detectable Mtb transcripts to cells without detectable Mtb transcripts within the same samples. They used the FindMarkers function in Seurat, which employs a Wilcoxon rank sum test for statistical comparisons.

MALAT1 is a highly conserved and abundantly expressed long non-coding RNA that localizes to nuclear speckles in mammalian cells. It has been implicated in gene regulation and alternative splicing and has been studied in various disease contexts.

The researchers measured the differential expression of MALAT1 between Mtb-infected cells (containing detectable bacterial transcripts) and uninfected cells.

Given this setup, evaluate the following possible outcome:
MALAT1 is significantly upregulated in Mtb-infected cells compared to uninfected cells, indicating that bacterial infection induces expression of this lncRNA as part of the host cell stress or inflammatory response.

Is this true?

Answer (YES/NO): NO